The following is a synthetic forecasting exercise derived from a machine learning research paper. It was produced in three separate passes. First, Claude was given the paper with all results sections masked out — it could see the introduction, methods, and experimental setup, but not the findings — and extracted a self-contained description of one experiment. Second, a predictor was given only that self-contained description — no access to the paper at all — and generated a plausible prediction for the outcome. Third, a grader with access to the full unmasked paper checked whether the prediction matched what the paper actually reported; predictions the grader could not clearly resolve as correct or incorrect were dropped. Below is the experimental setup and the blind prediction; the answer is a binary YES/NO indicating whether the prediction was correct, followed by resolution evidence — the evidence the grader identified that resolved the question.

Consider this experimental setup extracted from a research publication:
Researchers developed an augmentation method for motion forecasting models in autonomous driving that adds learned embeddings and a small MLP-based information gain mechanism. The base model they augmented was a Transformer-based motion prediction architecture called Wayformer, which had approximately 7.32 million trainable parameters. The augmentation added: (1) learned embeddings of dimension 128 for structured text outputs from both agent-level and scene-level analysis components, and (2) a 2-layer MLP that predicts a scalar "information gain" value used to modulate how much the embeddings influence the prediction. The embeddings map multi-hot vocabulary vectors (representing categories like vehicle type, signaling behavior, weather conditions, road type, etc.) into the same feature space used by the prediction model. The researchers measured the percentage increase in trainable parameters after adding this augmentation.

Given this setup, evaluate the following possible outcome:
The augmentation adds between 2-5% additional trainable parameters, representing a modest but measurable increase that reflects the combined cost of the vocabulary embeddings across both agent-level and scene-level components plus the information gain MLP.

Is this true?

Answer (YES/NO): NO